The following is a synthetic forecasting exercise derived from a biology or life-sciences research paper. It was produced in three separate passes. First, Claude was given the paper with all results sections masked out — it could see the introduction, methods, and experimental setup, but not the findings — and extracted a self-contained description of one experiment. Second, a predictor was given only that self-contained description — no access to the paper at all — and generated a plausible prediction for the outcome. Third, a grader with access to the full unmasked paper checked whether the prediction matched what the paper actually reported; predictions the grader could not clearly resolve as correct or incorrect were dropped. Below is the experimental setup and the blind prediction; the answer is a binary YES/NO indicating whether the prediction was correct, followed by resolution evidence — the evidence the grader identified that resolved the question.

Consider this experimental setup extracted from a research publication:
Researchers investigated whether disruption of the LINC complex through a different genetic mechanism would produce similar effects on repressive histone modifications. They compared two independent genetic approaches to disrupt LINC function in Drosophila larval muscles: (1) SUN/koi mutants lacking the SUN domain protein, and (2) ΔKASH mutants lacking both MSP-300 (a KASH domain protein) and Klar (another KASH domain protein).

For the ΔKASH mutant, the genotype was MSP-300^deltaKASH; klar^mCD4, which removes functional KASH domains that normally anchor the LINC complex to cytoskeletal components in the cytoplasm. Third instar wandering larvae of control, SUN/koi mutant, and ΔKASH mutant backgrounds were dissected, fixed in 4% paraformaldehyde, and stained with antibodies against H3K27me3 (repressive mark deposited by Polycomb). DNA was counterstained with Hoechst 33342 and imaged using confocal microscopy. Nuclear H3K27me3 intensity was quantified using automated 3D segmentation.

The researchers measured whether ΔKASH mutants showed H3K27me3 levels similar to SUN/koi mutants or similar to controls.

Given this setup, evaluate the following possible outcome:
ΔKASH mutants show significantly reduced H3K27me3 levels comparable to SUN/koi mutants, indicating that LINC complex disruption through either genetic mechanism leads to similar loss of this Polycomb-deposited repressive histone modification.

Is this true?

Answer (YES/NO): NO